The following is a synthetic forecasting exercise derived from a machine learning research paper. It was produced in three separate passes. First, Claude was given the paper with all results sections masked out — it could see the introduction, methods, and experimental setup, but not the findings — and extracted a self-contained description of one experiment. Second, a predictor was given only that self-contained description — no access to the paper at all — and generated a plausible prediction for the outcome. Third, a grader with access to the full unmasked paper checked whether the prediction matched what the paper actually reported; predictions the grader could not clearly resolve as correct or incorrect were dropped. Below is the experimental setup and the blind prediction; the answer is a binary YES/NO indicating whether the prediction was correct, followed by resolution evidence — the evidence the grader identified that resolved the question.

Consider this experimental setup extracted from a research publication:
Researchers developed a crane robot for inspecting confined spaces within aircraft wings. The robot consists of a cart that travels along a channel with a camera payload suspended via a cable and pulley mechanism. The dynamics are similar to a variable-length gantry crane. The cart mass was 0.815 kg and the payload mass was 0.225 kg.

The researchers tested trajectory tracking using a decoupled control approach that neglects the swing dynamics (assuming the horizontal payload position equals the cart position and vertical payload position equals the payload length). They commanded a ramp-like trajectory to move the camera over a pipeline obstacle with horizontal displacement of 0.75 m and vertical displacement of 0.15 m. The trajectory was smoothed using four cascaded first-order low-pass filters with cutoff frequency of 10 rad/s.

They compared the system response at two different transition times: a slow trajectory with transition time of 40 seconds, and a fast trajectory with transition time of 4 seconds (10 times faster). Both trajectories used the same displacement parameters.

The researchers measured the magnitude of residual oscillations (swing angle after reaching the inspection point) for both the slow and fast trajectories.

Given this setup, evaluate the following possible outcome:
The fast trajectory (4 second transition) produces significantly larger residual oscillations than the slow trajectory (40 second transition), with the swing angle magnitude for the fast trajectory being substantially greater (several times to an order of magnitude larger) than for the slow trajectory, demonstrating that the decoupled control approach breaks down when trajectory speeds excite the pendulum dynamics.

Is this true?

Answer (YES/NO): YES